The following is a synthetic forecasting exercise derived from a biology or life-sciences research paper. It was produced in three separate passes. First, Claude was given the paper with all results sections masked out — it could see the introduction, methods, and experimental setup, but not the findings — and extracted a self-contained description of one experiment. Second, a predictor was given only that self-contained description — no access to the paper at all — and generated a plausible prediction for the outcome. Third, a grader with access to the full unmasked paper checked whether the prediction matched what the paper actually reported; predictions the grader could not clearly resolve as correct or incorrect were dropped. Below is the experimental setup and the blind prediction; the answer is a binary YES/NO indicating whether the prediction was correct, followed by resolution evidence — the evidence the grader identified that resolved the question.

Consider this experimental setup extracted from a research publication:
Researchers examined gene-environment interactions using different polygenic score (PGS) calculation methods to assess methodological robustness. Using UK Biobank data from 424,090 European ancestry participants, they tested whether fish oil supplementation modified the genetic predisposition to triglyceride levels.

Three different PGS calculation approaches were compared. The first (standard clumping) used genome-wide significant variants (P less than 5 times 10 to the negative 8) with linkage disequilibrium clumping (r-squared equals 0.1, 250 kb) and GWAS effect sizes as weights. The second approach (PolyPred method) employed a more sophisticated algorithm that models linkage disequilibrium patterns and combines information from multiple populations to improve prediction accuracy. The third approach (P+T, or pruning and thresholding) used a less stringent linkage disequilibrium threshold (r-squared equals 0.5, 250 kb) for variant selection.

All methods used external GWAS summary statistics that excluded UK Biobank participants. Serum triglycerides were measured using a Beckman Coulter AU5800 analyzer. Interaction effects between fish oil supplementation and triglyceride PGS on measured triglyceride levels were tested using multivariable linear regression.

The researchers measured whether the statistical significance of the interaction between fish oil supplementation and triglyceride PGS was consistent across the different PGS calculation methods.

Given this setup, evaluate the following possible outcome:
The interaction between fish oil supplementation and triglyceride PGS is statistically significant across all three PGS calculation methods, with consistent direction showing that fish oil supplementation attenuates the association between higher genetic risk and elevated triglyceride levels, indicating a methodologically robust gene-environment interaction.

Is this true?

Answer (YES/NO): YES